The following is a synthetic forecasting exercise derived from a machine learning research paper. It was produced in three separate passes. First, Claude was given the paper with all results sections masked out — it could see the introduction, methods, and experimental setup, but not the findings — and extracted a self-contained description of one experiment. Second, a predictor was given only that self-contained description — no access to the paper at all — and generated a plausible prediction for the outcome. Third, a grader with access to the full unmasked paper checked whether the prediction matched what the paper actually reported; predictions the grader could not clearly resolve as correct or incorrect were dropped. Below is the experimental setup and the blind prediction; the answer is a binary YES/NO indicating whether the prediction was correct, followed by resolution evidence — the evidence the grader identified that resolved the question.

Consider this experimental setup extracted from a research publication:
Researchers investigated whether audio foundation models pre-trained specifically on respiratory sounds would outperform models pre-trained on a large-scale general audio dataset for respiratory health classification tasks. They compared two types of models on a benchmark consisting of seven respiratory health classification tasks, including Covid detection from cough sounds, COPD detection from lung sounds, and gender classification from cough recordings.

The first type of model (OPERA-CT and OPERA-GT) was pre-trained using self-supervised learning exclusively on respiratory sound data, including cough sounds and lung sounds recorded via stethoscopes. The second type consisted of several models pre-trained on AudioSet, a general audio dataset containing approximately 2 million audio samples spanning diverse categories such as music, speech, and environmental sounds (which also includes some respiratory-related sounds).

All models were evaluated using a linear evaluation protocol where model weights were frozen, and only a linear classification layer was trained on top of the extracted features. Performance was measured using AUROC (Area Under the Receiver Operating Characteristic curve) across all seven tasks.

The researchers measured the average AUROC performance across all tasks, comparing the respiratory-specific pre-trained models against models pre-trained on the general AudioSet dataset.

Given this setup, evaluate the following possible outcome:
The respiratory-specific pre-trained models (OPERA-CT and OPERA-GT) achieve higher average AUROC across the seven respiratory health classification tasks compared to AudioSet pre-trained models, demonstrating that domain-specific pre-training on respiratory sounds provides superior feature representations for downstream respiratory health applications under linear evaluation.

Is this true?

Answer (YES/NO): NO